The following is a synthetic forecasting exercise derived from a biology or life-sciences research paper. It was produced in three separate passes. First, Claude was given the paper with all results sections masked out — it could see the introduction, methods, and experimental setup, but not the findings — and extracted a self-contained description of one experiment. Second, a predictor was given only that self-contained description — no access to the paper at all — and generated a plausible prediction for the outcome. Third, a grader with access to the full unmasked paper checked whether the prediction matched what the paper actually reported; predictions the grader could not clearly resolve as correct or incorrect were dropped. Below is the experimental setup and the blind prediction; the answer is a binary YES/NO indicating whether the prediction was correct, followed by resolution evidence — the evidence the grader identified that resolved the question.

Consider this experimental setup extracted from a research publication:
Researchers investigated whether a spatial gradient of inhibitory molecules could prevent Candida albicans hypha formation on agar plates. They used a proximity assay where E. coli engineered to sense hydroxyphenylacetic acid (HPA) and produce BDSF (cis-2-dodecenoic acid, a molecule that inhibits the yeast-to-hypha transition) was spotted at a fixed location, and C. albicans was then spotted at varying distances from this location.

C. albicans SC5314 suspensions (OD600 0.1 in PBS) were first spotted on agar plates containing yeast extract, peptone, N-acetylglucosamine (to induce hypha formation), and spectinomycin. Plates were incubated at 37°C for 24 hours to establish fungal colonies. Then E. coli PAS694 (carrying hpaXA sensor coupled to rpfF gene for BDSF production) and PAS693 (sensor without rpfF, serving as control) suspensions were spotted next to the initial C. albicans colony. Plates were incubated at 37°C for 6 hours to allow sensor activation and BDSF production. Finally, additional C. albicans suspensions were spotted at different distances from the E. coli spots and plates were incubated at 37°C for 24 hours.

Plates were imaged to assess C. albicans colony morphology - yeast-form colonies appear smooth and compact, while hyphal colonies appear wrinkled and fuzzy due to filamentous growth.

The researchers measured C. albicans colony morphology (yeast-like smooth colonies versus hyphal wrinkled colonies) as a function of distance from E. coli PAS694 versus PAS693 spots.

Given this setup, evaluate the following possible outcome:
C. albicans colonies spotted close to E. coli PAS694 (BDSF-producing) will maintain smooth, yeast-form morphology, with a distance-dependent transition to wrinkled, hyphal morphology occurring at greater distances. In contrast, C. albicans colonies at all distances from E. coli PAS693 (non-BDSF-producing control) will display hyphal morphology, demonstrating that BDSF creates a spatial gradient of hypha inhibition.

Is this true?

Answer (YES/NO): YES